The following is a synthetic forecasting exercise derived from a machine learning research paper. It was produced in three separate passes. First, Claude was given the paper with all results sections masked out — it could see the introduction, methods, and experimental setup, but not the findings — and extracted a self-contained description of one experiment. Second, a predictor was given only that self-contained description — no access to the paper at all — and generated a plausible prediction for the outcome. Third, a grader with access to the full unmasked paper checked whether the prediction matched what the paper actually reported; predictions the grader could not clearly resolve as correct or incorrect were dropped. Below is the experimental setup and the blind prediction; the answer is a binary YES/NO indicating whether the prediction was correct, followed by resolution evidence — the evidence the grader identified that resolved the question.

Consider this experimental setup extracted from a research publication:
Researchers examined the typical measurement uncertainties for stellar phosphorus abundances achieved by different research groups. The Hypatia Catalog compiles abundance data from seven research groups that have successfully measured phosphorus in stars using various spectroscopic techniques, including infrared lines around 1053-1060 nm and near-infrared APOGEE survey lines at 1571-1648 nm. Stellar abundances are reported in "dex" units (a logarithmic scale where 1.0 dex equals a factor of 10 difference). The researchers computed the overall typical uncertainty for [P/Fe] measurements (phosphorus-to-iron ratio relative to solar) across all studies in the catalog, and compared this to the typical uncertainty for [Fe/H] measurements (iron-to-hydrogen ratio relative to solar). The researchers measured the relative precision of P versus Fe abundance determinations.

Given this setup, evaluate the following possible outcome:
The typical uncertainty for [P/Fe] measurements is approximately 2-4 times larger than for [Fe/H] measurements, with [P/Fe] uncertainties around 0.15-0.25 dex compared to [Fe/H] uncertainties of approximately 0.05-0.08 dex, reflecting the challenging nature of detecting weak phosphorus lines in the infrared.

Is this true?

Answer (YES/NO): NO